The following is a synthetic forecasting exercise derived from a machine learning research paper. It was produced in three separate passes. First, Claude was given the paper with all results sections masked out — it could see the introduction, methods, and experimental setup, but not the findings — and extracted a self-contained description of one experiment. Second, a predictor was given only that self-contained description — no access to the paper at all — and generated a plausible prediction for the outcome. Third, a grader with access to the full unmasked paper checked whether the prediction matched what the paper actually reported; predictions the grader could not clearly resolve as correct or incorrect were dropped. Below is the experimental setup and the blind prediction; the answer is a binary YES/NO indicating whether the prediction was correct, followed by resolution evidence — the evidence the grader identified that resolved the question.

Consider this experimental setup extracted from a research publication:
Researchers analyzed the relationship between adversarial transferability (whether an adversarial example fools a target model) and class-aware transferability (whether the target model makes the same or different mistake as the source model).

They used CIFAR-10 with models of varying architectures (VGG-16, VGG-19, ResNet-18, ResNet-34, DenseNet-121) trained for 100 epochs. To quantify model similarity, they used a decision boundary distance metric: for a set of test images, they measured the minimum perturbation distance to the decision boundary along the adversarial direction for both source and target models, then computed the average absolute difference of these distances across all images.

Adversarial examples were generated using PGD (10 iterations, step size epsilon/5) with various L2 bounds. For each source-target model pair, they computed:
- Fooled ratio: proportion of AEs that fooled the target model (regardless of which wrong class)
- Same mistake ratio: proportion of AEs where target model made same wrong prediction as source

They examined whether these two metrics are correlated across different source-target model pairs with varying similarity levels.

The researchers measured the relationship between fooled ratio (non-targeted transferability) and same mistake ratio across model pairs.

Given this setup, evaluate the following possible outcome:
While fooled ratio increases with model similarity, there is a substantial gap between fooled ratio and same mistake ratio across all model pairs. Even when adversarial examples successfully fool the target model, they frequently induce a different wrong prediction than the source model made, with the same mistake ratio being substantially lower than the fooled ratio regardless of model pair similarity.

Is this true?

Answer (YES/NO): NO